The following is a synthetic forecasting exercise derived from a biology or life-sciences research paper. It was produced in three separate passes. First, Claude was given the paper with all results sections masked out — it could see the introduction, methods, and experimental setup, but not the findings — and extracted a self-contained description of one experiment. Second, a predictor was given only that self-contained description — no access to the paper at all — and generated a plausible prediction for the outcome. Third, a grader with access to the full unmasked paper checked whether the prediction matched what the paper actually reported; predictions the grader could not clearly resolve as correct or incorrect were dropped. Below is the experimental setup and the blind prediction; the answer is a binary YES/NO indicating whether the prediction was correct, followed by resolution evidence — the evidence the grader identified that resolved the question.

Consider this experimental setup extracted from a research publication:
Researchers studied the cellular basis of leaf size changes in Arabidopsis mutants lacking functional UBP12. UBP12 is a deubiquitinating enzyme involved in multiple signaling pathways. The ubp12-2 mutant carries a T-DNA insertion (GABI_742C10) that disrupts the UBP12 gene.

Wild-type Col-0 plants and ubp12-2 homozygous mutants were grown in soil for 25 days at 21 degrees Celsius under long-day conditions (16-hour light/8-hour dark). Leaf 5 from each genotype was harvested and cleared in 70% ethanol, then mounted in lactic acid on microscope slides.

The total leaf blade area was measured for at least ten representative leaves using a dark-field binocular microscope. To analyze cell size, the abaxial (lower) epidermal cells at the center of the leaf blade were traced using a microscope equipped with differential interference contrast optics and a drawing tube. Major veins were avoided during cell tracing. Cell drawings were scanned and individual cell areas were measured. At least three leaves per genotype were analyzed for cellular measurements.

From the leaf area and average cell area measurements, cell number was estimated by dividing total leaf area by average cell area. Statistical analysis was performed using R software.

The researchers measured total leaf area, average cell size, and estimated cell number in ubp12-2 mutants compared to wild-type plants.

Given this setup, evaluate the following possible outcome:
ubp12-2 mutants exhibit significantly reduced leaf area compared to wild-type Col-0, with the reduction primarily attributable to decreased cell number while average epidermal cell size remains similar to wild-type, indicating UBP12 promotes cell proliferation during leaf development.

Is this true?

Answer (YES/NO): NO